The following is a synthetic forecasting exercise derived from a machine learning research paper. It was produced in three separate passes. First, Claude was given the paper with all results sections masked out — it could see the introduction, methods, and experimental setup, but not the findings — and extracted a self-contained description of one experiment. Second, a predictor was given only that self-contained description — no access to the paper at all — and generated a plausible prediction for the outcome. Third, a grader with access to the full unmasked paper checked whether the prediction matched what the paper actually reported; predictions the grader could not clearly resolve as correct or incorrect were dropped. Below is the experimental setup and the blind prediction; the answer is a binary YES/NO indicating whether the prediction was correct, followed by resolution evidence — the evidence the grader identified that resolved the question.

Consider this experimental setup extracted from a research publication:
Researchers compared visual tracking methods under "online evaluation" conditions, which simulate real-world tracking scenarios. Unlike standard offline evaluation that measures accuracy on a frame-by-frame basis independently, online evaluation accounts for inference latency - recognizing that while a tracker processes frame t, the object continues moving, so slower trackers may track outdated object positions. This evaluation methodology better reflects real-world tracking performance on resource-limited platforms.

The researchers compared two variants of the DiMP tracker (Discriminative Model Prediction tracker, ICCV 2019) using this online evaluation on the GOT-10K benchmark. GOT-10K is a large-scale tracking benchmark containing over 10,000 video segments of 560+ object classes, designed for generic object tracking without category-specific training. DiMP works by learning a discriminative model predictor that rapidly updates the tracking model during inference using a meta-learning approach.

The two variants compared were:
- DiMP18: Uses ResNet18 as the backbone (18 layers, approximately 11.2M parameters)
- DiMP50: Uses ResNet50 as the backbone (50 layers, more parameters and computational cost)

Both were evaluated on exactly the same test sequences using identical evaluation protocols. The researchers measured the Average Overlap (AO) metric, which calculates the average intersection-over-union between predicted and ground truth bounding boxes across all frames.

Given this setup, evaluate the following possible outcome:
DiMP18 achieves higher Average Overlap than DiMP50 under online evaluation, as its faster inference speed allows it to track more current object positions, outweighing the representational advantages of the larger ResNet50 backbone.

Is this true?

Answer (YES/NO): YES